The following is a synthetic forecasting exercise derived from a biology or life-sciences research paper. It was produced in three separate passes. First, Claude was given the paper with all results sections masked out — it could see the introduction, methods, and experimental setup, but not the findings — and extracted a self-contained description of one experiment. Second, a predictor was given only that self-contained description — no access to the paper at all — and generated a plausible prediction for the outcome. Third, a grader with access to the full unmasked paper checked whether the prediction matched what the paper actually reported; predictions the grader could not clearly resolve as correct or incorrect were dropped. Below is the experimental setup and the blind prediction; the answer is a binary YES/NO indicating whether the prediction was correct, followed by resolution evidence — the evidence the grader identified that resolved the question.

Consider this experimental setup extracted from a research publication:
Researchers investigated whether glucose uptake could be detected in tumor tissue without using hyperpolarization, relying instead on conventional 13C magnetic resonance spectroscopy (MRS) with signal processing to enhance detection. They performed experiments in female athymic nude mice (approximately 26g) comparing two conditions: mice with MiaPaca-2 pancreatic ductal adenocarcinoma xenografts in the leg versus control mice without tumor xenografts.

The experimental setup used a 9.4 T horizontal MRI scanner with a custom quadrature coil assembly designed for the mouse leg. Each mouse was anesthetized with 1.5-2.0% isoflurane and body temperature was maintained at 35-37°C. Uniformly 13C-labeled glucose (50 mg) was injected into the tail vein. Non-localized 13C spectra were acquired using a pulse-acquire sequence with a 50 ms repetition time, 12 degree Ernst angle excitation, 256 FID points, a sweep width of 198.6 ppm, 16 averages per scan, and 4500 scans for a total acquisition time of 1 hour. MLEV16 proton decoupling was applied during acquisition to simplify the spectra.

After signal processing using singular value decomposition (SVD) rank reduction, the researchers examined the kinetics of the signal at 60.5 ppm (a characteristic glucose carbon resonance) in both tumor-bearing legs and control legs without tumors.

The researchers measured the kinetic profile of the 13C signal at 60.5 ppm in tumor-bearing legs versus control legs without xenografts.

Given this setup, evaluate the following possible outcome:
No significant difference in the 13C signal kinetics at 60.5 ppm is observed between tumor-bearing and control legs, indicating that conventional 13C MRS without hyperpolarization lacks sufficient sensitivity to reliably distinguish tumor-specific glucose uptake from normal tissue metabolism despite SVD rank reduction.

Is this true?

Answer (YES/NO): NO